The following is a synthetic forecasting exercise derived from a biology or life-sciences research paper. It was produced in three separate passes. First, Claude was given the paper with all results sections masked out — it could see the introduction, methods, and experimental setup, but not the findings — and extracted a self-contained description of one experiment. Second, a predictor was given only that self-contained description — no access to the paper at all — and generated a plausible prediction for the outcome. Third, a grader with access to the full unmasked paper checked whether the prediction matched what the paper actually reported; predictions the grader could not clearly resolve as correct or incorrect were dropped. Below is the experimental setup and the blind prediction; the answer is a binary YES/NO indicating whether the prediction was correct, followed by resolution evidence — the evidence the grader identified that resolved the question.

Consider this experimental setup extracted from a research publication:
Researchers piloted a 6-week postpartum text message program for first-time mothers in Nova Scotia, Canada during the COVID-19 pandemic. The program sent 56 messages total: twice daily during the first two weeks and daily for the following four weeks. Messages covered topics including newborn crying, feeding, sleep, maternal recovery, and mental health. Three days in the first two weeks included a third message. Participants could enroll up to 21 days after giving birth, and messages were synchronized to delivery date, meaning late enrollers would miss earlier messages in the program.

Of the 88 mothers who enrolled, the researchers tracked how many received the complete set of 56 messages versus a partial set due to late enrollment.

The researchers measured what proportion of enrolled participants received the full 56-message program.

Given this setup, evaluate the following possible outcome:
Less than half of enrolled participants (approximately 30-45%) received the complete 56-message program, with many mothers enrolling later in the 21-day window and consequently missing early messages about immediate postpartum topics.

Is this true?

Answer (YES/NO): NO